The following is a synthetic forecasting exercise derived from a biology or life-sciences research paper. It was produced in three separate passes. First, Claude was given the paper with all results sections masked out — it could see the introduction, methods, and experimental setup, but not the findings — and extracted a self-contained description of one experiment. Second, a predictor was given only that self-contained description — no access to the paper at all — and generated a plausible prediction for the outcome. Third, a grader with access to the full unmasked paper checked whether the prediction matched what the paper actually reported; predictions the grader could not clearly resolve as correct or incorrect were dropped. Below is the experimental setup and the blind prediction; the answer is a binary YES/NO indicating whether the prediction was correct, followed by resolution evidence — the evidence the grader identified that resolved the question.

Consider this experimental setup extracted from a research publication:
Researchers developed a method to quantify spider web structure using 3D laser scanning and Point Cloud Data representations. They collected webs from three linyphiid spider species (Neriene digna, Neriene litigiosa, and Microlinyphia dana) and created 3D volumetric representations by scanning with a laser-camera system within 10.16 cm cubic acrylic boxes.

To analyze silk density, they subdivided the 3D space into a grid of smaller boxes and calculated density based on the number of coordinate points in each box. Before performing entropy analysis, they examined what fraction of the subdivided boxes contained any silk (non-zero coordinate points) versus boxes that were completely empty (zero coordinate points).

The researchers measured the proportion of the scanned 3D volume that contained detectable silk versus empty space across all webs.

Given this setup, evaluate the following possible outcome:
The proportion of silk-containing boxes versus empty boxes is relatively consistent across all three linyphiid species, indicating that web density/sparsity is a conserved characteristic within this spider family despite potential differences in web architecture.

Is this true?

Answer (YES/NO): YES